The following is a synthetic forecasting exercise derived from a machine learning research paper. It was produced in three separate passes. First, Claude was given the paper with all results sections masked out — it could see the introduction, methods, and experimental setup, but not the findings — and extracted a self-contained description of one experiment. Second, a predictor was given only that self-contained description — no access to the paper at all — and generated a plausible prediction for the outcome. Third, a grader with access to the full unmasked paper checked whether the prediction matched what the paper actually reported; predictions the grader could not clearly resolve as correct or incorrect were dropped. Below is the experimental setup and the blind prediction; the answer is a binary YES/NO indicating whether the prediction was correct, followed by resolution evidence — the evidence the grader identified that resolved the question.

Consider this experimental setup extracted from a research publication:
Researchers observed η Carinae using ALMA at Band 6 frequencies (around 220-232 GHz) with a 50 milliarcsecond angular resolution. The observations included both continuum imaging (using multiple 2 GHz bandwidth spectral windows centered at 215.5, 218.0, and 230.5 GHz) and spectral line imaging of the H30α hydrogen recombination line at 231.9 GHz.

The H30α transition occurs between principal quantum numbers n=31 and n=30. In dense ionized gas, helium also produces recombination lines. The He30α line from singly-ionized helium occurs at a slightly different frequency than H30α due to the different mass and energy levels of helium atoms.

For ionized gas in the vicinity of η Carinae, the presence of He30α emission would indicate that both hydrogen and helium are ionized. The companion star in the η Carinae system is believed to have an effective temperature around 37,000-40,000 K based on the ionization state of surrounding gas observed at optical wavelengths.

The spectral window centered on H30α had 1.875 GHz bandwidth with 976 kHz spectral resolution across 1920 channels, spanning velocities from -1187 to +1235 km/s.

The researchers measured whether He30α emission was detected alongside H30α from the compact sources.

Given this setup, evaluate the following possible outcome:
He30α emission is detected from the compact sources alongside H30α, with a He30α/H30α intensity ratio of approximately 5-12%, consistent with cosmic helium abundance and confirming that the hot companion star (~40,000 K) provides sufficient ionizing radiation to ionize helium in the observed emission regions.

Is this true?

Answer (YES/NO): YES